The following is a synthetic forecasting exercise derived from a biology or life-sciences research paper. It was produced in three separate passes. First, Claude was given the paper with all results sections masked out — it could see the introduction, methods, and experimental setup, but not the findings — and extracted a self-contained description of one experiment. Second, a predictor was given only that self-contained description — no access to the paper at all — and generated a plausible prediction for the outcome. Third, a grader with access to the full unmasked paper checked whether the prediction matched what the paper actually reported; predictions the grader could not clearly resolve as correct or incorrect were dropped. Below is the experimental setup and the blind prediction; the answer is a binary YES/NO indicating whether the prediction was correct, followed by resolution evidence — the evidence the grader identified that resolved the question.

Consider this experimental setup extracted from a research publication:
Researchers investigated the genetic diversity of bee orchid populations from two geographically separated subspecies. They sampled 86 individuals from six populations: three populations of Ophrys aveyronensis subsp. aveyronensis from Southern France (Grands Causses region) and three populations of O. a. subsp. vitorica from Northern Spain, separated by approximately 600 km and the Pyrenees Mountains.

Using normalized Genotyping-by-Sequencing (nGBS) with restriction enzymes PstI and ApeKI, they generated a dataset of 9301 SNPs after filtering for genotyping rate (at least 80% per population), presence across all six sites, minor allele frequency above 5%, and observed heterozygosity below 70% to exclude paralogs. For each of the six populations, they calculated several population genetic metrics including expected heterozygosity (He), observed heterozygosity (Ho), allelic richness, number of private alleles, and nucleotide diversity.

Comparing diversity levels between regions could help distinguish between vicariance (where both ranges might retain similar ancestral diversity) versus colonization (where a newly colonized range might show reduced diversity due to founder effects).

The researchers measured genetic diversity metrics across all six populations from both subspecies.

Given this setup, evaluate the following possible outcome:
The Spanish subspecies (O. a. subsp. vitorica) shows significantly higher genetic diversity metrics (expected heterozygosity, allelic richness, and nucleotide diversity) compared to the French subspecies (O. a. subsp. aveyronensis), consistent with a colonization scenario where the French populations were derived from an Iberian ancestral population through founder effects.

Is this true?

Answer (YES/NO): NO